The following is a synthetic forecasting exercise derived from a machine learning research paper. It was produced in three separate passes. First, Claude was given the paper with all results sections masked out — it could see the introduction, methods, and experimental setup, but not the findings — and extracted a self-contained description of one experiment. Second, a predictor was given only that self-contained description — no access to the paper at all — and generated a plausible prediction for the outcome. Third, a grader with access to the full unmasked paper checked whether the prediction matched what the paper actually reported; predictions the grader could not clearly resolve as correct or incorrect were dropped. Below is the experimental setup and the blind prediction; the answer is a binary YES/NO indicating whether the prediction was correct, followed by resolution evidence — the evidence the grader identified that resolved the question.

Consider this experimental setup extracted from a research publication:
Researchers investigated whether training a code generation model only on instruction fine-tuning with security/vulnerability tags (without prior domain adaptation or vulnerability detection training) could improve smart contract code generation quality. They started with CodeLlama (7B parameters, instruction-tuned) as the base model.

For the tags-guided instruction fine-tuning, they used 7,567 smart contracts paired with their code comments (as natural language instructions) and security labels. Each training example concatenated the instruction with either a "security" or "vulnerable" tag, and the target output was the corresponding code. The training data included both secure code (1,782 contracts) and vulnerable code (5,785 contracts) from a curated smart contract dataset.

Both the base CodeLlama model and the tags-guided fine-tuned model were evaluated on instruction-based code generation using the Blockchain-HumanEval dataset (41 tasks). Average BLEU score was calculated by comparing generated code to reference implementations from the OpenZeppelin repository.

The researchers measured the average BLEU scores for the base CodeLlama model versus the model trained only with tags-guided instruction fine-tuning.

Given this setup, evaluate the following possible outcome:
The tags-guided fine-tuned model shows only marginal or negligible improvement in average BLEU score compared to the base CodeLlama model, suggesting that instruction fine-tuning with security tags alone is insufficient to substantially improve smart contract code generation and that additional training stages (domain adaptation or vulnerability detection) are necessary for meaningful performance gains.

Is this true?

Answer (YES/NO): NO